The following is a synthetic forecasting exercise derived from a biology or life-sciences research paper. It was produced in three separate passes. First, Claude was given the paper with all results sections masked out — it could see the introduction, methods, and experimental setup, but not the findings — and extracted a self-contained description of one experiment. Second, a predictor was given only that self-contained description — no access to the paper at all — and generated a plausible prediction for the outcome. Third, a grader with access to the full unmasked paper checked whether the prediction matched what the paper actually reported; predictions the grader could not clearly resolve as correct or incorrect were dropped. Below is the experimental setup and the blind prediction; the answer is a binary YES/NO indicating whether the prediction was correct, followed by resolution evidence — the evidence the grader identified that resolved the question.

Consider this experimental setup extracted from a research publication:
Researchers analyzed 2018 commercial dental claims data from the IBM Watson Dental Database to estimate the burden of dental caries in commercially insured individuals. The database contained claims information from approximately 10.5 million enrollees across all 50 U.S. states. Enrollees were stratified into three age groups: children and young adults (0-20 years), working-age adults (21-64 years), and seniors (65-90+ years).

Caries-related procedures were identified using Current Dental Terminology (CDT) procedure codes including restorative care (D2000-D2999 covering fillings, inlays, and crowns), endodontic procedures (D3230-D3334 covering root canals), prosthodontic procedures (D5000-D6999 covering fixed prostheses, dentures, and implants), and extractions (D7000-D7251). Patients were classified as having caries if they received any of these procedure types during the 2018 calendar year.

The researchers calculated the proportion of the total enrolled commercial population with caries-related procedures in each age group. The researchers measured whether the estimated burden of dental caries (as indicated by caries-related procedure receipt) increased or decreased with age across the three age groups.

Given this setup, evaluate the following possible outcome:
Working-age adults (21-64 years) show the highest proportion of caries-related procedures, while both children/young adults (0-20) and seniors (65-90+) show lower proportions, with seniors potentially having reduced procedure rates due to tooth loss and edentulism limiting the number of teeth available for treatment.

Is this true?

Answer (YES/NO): NO